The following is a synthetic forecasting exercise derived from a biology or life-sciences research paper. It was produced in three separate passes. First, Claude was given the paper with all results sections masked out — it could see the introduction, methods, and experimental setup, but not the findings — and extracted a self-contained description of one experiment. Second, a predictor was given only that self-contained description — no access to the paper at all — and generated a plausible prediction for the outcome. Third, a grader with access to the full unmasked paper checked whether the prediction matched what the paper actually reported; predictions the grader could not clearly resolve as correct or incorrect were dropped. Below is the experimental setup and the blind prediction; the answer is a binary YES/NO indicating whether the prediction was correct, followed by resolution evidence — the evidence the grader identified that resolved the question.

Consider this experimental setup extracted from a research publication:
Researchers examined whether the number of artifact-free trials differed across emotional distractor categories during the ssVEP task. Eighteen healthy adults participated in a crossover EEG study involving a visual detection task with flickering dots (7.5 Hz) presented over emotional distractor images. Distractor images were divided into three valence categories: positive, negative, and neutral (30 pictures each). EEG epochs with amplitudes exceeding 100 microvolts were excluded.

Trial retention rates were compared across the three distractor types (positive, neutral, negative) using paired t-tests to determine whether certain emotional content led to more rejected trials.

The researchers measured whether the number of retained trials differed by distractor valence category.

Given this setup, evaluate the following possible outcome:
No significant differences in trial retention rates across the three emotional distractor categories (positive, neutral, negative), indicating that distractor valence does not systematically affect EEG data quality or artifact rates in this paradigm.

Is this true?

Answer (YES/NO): YES